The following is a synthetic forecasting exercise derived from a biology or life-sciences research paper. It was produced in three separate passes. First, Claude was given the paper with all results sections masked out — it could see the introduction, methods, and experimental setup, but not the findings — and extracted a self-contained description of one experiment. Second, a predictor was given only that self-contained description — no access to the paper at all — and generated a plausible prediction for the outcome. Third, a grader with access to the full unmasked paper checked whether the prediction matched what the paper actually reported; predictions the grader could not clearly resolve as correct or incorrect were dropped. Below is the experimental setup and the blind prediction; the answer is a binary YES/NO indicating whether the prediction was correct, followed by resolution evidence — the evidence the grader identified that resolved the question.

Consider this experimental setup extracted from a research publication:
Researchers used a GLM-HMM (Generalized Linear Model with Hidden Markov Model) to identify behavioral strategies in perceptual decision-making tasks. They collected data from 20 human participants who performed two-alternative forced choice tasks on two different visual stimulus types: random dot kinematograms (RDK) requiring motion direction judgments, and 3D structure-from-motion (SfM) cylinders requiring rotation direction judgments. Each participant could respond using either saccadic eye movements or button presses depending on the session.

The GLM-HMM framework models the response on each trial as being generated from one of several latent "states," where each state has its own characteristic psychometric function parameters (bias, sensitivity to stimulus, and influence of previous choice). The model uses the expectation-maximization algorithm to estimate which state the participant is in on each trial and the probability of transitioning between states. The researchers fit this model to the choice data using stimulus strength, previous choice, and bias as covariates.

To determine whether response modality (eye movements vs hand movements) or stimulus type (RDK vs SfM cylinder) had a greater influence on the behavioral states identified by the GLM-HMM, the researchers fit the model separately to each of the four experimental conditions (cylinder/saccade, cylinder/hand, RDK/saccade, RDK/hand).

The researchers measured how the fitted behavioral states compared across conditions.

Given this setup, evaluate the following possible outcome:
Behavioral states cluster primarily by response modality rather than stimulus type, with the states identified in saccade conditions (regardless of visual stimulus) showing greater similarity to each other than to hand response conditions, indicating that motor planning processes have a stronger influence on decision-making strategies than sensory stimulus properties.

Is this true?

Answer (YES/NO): NO